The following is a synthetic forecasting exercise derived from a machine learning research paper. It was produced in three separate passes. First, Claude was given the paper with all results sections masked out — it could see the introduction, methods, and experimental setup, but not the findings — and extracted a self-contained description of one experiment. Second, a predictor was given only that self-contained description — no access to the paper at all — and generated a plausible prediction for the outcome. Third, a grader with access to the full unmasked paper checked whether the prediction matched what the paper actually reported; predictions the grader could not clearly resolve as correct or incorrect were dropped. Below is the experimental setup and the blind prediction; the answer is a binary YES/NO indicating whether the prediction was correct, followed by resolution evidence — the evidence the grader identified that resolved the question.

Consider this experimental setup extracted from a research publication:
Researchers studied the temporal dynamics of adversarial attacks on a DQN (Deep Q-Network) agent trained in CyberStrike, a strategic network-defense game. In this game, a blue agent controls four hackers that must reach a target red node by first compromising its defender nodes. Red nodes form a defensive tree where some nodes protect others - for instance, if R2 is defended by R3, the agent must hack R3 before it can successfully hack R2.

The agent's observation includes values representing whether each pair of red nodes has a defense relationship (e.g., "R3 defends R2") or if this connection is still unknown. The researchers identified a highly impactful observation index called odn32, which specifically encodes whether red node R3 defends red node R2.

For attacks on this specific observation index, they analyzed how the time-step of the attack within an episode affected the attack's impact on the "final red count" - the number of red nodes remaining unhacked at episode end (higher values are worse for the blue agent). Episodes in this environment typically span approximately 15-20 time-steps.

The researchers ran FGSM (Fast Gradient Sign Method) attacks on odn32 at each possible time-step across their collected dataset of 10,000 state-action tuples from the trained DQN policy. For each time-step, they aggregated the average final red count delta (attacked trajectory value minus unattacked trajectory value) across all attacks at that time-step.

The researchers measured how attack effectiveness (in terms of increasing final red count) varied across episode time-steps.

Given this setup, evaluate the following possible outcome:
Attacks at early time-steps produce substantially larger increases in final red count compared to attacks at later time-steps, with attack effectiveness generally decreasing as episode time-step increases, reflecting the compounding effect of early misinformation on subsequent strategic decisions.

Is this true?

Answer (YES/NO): NO